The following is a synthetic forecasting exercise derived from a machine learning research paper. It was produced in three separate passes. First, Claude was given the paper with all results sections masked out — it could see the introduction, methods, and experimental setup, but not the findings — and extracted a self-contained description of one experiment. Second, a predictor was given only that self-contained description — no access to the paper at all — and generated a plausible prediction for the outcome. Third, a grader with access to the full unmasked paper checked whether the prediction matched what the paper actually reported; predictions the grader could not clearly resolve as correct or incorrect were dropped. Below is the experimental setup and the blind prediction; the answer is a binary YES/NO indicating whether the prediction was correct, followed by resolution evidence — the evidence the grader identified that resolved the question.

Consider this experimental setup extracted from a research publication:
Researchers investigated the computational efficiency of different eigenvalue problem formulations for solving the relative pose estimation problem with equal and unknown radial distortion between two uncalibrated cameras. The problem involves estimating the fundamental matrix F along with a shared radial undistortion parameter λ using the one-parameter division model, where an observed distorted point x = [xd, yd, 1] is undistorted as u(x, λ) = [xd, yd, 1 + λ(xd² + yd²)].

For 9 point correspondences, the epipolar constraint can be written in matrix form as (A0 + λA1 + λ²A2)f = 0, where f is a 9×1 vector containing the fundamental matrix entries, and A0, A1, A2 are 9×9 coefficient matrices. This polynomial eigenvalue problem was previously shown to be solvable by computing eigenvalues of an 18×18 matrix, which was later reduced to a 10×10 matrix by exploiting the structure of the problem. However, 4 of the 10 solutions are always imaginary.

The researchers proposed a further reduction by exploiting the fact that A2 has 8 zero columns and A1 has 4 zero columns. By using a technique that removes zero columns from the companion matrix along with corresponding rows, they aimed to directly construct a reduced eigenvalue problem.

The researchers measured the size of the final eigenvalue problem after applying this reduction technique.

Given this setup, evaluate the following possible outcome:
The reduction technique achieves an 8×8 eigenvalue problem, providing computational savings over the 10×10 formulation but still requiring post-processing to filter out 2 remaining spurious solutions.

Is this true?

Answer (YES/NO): NO